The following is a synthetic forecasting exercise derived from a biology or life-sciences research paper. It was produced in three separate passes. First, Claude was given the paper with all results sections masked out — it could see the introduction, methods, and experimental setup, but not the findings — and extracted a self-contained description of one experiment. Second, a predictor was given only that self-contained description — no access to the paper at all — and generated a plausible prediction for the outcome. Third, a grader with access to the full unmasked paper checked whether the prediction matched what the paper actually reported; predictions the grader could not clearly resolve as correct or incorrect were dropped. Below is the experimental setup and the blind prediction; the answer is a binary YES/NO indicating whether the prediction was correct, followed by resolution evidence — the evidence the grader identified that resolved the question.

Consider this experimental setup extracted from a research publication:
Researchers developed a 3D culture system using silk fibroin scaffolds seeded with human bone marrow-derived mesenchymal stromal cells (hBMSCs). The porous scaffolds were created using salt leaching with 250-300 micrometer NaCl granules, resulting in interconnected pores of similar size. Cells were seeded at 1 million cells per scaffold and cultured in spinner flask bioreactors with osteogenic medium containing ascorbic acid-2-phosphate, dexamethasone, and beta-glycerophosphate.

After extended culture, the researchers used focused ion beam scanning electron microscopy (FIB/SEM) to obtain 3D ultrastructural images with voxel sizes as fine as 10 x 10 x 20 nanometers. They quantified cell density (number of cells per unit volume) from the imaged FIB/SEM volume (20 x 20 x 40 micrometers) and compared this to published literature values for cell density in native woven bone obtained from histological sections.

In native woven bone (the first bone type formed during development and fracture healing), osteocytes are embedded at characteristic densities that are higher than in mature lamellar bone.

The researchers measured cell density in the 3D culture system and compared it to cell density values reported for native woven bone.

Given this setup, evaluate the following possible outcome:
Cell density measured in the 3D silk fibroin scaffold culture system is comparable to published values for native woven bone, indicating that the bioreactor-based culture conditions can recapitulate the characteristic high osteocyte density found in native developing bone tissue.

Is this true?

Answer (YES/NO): YES